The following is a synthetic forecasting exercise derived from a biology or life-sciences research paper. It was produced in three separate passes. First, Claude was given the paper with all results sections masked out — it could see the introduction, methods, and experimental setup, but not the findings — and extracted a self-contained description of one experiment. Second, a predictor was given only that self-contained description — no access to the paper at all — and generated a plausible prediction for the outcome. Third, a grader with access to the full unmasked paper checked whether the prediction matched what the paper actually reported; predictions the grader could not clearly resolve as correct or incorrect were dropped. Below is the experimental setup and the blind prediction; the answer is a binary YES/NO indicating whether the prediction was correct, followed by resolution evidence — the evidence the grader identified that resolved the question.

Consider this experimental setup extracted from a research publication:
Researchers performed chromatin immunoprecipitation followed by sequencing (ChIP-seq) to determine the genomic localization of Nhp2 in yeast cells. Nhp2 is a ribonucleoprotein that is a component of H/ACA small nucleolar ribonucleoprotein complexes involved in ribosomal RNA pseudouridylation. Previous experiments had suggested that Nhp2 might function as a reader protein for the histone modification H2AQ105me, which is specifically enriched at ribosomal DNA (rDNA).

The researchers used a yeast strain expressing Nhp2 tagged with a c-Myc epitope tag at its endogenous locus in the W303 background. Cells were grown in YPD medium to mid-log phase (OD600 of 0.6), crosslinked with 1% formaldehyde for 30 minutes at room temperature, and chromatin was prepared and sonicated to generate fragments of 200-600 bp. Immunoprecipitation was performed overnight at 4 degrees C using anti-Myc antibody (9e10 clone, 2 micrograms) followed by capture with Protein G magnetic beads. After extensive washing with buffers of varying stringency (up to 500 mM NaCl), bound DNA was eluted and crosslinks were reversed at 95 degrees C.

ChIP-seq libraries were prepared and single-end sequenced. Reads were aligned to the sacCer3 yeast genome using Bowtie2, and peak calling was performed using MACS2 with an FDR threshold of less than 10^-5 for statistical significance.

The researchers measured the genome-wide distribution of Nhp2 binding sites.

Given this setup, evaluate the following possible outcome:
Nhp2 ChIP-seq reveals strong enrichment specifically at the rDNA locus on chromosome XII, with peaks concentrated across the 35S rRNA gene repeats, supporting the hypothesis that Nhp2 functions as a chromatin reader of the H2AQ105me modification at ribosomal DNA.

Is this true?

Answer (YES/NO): YES